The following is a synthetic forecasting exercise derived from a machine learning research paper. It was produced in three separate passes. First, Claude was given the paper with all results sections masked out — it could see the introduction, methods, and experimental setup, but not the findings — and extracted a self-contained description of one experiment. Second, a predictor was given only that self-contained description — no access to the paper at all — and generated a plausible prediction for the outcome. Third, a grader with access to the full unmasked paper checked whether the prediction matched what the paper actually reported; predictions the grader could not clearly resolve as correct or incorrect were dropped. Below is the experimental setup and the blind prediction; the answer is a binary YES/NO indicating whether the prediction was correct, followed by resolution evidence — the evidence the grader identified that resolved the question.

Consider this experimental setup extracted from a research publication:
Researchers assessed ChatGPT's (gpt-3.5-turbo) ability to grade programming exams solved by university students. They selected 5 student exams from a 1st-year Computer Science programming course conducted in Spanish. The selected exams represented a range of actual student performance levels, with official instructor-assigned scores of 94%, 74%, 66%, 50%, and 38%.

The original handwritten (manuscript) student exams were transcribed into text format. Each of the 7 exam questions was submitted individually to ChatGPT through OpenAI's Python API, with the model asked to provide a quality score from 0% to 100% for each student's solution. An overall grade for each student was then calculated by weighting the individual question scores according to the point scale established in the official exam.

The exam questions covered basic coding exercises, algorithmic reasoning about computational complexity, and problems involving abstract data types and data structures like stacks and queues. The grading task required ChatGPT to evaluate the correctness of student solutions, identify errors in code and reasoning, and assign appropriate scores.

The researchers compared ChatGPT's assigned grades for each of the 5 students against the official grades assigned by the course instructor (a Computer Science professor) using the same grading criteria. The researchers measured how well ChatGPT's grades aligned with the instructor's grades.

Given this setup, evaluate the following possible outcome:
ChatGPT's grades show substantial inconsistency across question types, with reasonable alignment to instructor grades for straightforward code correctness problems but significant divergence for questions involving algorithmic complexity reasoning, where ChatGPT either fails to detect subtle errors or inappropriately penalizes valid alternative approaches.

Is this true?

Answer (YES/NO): NO